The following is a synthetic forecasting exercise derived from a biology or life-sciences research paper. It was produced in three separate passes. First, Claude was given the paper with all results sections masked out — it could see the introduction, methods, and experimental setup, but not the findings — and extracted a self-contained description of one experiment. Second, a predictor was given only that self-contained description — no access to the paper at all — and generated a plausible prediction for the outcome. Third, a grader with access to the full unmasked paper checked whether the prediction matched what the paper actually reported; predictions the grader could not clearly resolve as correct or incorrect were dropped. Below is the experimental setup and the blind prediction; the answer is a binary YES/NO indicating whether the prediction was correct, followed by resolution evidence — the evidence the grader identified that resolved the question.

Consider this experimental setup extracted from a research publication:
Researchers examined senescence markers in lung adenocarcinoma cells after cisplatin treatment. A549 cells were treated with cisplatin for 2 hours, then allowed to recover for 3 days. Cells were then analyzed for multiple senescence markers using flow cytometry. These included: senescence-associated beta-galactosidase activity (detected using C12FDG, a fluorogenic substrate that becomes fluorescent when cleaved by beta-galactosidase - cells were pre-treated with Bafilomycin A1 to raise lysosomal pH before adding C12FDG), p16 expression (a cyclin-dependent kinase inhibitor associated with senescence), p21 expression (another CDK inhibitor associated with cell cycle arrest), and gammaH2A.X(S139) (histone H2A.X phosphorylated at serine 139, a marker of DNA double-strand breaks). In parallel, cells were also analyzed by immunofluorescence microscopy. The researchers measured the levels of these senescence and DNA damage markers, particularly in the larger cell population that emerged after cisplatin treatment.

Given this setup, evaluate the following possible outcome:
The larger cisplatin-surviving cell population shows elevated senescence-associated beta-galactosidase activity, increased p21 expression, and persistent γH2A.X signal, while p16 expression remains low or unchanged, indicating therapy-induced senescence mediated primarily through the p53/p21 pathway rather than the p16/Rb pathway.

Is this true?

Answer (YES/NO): NO